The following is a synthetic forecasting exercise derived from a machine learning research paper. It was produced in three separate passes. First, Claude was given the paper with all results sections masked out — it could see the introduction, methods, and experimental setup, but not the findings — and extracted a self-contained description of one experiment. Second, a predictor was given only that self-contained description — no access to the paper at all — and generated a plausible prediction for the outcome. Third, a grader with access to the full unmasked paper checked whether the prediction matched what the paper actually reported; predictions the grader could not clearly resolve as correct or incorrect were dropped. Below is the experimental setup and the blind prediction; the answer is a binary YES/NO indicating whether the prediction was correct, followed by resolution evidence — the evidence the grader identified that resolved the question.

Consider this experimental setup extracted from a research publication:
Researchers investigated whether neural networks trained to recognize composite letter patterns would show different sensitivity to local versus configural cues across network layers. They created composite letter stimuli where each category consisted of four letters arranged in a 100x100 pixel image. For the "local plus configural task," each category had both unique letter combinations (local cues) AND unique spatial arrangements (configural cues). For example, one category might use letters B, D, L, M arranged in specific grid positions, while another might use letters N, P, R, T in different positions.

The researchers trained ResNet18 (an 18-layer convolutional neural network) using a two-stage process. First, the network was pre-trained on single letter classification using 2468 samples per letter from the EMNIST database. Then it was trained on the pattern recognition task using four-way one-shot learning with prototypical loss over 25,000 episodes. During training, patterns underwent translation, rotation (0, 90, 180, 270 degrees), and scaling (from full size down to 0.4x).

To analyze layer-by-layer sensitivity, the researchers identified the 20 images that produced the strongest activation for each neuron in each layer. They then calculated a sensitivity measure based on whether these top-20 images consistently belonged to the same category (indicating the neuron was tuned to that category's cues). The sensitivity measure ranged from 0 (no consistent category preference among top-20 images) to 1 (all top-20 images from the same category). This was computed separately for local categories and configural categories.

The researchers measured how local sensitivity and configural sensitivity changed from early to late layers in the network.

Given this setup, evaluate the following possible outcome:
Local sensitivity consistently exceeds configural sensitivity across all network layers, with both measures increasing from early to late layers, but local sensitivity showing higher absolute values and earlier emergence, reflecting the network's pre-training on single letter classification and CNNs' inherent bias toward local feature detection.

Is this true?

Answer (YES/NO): NO